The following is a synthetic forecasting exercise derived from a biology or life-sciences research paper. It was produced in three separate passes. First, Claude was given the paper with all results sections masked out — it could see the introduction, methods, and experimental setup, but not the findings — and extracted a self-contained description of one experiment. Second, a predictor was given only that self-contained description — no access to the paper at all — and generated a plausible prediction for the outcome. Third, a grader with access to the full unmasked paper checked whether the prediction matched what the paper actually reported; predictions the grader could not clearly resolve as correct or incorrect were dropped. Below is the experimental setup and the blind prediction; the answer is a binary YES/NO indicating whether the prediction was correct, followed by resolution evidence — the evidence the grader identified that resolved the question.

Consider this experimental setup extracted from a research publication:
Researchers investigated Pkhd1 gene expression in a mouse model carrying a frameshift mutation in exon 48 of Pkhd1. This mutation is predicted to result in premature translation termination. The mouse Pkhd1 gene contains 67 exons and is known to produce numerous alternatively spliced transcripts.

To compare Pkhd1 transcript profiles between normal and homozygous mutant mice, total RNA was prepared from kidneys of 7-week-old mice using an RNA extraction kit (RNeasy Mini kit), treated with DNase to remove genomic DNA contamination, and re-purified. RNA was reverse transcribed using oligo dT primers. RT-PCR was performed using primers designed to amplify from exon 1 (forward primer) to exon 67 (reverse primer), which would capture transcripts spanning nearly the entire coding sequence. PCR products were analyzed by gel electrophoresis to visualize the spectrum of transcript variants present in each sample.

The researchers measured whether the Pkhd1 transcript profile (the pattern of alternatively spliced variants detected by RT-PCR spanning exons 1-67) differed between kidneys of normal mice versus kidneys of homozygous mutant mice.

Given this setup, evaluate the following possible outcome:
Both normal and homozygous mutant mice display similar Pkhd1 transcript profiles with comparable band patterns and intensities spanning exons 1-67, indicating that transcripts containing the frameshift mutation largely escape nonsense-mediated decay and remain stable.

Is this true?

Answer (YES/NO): NO